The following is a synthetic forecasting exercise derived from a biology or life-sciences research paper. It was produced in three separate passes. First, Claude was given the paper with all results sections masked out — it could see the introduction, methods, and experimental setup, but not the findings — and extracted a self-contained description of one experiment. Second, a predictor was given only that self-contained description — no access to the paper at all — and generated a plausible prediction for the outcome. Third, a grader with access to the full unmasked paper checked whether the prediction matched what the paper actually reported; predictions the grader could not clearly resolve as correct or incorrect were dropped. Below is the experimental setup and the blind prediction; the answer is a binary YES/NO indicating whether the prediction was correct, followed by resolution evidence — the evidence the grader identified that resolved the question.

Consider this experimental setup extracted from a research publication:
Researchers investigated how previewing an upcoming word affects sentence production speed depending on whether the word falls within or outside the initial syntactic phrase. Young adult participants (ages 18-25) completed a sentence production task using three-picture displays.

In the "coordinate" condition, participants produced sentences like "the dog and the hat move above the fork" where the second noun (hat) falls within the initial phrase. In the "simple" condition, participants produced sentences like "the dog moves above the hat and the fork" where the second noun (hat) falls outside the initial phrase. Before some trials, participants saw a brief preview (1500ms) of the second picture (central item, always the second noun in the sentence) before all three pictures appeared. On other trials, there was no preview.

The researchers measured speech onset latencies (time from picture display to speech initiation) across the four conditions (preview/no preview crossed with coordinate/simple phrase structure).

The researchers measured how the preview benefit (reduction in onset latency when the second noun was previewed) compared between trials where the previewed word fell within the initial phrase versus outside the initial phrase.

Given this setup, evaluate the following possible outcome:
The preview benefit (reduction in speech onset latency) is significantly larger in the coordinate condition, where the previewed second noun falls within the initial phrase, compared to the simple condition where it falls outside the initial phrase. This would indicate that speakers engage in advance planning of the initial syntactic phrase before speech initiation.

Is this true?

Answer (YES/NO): YES